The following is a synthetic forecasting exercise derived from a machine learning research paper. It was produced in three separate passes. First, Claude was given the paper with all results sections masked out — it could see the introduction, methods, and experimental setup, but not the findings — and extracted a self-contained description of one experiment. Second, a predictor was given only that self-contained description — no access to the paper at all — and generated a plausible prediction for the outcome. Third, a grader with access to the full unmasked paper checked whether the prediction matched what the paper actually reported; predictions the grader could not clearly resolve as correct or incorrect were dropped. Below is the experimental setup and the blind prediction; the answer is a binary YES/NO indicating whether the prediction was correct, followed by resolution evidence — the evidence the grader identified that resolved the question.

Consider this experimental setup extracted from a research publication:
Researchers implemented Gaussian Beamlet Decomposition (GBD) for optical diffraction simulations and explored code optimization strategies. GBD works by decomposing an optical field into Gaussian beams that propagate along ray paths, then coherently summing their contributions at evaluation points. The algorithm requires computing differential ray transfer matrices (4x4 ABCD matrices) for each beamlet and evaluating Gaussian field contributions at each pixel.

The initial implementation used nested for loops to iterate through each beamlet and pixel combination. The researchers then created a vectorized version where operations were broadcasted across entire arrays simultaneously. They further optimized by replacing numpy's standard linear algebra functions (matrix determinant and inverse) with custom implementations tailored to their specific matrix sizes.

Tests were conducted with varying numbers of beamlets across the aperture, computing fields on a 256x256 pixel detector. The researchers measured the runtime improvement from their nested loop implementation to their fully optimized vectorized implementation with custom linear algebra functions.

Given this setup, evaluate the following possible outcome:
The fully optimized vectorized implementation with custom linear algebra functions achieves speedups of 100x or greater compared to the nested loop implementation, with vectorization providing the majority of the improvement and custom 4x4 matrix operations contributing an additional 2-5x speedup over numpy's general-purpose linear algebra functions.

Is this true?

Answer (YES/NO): NO